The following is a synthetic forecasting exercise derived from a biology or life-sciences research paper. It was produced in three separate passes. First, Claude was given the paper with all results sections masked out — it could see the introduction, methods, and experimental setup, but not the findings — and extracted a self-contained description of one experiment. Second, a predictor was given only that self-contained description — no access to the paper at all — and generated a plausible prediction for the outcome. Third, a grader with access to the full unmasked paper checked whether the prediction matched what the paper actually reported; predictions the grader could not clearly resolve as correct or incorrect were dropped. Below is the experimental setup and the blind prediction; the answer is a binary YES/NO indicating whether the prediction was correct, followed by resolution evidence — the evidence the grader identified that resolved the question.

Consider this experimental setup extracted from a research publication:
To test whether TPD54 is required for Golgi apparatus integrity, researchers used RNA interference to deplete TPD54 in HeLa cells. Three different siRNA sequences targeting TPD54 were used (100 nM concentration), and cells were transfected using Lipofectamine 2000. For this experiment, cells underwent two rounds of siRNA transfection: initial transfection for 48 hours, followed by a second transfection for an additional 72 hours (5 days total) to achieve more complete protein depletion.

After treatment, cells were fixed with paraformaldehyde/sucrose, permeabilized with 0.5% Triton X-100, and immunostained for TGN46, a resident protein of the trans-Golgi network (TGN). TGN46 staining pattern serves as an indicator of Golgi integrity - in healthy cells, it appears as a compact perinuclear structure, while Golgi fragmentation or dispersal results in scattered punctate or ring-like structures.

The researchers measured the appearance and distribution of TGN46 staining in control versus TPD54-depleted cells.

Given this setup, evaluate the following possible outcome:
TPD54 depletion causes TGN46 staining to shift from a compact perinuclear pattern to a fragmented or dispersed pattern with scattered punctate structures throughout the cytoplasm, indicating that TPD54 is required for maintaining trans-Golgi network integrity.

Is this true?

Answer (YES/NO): YES